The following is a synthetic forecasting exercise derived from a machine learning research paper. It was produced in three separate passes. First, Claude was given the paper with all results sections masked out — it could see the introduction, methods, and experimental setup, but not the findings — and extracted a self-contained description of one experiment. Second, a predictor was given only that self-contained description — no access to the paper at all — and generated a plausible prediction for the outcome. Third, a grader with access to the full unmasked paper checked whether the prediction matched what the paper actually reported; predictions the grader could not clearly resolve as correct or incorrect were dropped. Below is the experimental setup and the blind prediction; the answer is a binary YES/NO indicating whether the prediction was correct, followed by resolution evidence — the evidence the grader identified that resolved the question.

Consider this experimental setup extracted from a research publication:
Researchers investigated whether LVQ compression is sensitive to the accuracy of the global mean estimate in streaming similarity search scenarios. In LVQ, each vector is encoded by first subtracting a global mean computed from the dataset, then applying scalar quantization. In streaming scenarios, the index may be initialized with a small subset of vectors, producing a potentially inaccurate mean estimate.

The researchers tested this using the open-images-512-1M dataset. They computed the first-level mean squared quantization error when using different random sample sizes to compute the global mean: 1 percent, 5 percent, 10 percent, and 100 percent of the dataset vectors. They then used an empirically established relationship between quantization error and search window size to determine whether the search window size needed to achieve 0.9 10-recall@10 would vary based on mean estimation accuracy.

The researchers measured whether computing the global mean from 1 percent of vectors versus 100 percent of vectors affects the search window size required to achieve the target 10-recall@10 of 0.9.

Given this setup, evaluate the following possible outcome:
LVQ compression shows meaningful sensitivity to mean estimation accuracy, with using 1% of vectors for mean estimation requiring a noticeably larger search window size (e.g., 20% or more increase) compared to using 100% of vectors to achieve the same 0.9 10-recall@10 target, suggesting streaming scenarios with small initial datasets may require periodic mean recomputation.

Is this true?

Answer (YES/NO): NO